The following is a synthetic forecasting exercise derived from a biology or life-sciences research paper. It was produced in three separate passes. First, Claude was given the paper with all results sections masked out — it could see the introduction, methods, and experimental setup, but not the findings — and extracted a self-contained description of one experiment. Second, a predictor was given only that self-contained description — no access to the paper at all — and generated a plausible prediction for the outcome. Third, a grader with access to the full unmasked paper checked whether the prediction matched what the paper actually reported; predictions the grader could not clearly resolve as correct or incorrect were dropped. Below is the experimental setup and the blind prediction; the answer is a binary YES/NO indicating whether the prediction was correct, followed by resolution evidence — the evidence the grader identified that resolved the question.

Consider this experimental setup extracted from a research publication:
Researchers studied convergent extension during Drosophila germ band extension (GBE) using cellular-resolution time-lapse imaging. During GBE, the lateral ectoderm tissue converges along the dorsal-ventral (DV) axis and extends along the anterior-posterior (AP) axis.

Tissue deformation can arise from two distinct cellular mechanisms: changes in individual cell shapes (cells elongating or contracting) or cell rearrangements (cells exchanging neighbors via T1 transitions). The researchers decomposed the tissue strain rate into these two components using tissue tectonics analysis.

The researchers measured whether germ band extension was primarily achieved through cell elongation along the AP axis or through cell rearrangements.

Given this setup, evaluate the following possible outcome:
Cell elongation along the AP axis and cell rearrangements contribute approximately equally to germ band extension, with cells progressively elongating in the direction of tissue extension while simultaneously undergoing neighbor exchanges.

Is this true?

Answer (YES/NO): NO